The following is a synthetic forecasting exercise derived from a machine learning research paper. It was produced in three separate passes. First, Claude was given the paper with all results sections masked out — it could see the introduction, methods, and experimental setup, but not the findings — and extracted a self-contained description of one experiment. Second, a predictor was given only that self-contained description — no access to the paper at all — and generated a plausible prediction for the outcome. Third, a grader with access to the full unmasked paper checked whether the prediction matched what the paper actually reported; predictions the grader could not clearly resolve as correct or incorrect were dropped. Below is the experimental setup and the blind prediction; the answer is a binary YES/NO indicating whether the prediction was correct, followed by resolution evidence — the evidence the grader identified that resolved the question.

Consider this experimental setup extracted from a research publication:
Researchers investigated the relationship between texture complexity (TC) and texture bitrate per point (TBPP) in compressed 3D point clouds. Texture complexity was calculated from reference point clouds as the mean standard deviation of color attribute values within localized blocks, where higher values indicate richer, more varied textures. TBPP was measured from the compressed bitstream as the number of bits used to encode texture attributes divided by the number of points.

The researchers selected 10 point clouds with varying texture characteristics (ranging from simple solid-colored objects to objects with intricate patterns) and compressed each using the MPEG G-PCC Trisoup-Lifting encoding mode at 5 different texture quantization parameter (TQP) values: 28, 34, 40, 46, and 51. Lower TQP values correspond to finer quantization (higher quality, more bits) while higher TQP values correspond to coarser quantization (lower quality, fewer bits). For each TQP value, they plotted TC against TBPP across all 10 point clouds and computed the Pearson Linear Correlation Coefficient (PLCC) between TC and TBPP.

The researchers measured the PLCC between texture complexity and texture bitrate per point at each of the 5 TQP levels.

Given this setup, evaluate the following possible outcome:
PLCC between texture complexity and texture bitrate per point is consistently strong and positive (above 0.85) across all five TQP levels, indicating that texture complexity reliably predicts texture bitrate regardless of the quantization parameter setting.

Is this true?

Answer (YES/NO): YES